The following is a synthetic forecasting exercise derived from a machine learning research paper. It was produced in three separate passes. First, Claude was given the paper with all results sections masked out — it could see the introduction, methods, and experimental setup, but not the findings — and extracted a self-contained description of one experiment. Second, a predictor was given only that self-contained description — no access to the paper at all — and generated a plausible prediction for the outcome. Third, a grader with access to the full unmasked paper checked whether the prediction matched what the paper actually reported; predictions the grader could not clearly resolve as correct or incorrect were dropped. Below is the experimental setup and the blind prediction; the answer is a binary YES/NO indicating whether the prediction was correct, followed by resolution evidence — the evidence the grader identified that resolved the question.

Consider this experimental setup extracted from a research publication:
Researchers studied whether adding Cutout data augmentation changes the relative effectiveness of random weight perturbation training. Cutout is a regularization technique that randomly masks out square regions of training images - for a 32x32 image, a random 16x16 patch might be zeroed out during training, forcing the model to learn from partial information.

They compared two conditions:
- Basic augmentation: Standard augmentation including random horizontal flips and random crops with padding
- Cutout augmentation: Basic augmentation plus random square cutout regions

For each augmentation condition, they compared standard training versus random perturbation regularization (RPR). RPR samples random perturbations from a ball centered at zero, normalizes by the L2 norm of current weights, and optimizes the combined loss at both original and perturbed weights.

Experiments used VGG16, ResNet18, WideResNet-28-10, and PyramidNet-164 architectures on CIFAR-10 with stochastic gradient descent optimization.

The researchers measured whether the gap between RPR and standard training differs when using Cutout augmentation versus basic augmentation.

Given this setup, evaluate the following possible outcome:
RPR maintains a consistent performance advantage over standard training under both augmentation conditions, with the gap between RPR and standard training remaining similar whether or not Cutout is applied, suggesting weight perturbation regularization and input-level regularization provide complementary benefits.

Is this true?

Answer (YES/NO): NO